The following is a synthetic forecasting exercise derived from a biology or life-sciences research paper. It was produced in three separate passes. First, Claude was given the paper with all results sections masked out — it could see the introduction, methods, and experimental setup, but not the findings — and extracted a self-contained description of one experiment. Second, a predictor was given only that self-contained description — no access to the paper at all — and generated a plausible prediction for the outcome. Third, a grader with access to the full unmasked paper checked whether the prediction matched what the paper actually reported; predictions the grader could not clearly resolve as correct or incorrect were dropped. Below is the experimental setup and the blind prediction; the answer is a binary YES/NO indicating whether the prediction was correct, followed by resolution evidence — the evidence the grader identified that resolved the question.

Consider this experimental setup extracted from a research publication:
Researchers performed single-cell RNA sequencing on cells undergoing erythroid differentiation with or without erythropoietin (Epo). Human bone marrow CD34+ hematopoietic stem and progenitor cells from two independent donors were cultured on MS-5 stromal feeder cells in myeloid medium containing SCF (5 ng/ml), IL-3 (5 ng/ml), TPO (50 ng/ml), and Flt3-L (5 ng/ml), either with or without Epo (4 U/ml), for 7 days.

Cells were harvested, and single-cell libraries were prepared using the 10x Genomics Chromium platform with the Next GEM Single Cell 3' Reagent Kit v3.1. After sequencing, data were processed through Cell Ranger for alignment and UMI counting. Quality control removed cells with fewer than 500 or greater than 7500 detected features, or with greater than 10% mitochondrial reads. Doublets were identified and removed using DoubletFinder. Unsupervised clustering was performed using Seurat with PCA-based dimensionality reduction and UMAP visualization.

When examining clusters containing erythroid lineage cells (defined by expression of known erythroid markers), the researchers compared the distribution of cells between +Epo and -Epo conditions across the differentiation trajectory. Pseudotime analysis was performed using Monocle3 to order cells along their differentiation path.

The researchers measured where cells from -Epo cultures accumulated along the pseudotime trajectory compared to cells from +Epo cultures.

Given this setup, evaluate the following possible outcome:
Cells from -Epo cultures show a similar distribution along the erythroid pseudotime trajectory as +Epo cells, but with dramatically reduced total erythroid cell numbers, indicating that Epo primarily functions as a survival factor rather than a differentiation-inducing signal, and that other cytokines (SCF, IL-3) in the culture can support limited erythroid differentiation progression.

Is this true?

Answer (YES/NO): NO